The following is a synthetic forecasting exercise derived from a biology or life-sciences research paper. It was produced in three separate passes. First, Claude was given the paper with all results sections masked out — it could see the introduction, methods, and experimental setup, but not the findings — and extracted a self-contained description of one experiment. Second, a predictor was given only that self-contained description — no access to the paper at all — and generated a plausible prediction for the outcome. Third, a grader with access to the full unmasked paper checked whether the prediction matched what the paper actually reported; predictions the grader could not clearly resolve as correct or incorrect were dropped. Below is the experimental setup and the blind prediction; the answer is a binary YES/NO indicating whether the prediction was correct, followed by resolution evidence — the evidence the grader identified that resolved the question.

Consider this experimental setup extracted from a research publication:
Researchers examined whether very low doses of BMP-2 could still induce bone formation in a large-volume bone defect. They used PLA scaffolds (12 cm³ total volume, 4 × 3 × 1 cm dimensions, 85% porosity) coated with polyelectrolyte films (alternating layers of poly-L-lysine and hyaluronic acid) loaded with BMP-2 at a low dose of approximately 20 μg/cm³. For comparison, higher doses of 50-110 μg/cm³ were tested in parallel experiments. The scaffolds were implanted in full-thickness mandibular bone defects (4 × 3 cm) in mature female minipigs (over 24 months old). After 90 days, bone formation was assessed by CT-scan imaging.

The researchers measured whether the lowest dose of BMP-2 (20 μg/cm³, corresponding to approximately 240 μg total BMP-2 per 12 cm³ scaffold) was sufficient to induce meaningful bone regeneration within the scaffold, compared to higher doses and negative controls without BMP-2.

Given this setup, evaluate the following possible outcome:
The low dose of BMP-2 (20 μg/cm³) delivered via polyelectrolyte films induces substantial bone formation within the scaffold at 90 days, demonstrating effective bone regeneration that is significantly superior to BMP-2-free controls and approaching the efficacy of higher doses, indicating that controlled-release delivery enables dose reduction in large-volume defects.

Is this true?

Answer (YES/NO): NO